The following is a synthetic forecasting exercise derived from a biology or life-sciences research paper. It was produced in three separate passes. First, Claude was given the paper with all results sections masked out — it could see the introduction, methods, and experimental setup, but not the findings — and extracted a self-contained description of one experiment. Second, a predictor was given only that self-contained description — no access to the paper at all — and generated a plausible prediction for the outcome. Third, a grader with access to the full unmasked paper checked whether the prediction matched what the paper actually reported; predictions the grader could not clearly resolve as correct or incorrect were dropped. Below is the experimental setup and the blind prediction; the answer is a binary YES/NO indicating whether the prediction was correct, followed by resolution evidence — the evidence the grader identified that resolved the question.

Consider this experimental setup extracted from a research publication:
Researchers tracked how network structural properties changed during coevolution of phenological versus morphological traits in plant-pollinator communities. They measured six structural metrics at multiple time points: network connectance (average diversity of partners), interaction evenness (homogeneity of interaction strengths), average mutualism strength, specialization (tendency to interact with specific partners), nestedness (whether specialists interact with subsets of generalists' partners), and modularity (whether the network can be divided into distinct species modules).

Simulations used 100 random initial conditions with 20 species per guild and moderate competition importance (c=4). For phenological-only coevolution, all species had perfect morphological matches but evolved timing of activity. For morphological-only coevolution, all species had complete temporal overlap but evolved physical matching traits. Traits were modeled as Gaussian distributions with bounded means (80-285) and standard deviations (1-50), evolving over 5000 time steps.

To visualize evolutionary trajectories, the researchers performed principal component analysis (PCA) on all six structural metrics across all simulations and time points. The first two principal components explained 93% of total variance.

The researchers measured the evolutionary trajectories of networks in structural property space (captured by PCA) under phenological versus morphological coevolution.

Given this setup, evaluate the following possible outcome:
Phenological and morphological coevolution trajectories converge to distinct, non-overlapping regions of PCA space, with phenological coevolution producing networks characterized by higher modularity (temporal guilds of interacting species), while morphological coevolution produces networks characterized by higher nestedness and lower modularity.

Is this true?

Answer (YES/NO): NO